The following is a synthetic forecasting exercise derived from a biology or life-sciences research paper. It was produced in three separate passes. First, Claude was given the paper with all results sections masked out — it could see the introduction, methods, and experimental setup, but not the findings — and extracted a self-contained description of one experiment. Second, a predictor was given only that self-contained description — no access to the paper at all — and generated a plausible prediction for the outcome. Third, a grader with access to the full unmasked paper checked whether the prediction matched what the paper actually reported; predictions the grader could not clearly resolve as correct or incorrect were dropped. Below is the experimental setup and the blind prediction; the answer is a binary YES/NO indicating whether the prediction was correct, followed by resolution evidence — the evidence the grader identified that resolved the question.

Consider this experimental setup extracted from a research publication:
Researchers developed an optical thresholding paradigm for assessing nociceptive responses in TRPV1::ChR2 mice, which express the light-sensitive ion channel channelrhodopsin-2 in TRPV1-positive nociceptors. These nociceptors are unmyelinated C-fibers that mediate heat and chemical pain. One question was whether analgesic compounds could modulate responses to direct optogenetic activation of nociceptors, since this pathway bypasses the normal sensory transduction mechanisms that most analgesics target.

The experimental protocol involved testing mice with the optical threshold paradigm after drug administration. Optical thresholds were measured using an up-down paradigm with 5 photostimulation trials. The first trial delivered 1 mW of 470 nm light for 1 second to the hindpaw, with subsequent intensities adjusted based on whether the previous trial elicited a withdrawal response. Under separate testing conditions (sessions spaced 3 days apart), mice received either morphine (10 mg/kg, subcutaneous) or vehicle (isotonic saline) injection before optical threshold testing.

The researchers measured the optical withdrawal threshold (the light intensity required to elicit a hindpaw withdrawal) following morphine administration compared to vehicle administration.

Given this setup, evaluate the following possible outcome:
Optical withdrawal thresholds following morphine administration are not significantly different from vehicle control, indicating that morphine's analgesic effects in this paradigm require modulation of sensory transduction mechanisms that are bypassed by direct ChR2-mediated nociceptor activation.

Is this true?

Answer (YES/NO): NO